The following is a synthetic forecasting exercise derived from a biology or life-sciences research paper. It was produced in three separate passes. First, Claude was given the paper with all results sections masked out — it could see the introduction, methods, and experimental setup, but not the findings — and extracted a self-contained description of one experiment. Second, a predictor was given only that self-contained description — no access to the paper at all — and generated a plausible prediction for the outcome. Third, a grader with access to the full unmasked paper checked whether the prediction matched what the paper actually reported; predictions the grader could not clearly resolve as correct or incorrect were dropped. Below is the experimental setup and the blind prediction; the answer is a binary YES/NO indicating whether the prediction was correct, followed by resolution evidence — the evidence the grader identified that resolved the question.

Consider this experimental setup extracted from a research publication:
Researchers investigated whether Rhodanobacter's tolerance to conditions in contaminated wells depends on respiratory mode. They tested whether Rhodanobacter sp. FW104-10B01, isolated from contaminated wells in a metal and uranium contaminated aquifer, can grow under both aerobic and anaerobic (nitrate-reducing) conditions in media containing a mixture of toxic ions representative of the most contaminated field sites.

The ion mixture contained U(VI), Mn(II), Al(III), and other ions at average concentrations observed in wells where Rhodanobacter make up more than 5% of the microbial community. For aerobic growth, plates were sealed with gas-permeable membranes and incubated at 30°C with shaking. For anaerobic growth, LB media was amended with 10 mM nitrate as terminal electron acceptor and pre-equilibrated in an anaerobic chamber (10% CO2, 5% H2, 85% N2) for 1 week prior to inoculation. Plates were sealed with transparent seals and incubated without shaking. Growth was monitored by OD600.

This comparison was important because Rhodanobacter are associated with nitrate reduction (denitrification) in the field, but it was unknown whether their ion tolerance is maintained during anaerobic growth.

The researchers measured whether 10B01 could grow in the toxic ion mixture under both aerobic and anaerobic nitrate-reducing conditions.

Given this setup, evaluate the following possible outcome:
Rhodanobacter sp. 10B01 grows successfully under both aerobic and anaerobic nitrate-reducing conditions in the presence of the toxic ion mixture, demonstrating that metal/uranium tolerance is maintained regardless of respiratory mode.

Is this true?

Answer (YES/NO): YES